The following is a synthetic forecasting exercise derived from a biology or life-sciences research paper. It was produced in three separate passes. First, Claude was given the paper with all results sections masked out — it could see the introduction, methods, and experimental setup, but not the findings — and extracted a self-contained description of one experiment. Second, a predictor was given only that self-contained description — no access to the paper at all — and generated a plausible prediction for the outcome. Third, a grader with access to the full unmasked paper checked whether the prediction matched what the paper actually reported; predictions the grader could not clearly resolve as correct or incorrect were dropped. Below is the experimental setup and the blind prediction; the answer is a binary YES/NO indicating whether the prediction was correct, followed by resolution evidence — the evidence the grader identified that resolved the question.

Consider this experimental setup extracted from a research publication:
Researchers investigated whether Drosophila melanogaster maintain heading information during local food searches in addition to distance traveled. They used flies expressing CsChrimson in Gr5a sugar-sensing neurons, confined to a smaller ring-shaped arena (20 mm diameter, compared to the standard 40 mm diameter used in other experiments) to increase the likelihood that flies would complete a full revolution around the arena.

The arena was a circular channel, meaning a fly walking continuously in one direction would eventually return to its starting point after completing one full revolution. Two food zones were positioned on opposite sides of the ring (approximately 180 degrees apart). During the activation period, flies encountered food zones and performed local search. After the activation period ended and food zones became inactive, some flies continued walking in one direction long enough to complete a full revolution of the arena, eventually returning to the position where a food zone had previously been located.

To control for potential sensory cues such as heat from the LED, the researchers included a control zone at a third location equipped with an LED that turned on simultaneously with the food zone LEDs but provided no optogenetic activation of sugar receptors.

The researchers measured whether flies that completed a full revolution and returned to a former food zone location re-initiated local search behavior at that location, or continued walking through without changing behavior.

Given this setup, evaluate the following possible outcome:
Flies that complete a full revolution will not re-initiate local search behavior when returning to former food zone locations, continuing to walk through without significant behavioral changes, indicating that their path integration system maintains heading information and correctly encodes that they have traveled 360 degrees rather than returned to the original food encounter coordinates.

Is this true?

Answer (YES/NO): NO